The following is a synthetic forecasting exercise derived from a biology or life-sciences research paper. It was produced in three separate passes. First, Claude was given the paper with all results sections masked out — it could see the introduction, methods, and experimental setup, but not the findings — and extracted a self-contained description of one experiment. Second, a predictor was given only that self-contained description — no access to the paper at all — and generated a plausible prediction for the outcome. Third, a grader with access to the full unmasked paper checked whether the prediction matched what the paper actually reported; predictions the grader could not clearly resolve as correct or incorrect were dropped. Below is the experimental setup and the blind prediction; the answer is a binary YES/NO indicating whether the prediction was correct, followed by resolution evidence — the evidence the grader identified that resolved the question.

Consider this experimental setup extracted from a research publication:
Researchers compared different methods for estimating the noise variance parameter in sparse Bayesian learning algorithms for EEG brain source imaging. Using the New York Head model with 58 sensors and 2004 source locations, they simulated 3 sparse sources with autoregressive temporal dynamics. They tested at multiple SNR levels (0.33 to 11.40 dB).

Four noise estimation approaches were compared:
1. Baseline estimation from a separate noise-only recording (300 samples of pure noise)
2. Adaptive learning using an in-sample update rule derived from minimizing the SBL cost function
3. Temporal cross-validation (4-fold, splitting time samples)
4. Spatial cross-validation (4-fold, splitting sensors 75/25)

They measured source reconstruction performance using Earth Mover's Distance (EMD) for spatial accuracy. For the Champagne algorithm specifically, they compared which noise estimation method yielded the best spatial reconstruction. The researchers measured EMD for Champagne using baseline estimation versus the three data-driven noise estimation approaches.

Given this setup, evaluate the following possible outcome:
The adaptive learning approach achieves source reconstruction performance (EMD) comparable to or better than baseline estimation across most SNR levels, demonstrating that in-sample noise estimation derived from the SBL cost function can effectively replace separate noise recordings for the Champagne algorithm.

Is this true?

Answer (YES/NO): YES